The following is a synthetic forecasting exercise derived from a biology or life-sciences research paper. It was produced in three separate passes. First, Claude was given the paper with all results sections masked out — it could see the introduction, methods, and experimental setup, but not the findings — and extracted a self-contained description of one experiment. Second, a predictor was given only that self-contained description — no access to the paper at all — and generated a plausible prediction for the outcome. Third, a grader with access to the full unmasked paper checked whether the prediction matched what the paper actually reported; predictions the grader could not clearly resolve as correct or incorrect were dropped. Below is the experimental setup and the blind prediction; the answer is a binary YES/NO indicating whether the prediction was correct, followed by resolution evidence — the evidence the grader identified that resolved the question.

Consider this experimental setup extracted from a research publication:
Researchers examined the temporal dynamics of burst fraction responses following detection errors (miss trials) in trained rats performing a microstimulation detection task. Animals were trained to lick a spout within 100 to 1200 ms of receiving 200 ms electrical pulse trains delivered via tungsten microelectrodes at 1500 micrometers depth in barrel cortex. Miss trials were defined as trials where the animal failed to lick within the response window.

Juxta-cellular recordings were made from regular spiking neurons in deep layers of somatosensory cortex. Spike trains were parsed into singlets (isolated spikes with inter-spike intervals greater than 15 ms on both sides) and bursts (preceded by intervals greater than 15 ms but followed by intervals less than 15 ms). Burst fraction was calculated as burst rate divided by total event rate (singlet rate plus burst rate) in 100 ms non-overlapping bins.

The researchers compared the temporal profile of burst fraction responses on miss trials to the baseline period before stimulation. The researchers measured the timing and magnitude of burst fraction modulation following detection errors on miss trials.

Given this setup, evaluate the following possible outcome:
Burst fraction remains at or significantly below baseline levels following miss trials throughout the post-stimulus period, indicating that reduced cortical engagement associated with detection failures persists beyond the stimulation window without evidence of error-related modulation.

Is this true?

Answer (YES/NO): NO